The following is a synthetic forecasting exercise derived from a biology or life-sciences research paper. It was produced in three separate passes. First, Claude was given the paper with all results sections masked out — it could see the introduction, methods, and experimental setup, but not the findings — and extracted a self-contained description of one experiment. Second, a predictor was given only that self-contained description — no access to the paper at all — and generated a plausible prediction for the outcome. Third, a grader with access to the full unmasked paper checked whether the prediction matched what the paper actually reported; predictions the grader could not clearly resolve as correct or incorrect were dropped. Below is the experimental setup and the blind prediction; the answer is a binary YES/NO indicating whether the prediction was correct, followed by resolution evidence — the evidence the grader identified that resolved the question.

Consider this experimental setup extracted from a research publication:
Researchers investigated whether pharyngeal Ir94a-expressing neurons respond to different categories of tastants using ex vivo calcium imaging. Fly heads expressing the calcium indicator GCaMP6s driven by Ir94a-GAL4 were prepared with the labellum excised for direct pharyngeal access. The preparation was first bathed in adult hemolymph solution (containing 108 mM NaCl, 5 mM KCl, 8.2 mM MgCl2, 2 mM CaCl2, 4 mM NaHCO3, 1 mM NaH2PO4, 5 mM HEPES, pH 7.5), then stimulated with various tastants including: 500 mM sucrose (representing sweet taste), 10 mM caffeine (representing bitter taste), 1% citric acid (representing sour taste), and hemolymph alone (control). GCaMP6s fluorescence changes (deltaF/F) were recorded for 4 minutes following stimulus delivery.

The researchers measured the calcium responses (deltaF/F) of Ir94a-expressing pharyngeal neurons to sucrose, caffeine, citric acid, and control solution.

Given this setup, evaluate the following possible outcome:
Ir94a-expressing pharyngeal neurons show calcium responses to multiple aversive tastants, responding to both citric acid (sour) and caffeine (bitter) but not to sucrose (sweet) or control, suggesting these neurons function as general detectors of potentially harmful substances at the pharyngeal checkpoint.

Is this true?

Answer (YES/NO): NO